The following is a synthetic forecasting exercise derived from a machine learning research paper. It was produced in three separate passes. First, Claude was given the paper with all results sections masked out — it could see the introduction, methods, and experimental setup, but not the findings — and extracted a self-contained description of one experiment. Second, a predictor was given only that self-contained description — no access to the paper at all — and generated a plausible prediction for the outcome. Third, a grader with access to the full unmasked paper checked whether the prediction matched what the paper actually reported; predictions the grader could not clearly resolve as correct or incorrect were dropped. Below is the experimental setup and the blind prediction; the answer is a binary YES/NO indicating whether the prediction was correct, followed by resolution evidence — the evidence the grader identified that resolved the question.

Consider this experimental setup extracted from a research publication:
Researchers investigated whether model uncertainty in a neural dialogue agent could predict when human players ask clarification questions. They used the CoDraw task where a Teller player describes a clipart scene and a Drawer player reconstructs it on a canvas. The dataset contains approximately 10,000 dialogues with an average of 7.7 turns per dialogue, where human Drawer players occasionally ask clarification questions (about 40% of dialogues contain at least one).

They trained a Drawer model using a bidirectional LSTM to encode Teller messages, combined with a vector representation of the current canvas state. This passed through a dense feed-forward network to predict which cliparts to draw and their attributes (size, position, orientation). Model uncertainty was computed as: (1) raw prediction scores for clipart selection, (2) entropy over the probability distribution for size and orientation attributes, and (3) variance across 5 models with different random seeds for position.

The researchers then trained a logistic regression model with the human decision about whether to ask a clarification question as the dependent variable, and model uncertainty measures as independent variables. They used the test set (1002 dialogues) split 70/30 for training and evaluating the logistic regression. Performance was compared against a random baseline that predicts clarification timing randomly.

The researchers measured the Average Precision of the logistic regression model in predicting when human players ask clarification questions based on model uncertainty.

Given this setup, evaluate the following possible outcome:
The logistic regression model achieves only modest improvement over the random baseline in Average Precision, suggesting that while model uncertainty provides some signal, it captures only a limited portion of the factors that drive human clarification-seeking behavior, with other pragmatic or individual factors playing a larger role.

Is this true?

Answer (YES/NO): YES